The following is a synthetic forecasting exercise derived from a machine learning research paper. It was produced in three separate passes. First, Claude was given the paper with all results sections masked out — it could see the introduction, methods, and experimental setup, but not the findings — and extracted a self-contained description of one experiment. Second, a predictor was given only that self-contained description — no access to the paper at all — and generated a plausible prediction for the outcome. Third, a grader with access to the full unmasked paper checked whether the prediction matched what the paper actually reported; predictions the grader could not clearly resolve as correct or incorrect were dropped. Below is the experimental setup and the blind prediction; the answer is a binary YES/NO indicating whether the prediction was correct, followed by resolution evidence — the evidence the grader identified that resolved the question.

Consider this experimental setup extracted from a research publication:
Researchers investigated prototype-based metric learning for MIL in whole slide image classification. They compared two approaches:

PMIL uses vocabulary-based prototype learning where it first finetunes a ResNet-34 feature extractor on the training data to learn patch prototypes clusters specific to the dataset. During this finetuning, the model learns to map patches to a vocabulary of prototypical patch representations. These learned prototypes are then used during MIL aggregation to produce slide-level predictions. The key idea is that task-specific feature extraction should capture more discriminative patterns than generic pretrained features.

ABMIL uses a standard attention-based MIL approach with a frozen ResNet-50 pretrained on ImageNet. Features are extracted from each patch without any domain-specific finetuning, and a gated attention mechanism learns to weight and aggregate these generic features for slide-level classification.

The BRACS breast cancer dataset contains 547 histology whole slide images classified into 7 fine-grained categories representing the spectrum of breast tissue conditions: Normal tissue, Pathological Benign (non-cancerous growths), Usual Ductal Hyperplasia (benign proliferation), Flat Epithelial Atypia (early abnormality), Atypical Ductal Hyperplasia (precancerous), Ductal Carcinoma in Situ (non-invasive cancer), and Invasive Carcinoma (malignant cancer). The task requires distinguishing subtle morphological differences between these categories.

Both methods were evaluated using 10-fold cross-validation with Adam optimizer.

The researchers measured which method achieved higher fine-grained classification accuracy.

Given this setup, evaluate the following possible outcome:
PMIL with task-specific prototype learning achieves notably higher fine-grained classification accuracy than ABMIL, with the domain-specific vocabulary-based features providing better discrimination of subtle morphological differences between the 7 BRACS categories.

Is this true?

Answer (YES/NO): NO